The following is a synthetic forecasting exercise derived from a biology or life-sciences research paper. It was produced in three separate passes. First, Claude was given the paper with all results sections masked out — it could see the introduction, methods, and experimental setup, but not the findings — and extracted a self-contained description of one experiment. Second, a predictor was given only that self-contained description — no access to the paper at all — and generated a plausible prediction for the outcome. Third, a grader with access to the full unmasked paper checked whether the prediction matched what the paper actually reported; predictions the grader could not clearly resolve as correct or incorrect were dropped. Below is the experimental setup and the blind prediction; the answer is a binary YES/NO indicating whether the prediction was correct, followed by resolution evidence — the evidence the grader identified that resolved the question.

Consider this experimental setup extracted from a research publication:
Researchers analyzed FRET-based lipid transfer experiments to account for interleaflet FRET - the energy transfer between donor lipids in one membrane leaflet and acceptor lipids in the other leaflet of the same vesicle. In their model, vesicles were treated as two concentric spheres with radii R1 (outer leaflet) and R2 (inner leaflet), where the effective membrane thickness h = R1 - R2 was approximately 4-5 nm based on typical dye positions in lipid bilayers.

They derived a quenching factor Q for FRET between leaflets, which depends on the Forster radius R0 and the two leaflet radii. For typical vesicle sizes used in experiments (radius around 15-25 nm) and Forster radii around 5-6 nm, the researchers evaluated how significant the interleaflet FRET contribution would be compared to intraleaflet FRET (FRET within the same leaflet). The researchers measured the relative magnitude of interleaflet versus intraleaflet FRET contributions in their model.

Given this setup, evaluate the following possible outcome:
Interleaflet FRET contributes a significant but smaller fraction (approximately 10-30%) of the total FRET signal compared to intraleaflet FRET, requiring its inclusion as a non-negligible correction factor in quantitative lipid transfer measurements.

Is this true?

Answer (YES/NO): NO